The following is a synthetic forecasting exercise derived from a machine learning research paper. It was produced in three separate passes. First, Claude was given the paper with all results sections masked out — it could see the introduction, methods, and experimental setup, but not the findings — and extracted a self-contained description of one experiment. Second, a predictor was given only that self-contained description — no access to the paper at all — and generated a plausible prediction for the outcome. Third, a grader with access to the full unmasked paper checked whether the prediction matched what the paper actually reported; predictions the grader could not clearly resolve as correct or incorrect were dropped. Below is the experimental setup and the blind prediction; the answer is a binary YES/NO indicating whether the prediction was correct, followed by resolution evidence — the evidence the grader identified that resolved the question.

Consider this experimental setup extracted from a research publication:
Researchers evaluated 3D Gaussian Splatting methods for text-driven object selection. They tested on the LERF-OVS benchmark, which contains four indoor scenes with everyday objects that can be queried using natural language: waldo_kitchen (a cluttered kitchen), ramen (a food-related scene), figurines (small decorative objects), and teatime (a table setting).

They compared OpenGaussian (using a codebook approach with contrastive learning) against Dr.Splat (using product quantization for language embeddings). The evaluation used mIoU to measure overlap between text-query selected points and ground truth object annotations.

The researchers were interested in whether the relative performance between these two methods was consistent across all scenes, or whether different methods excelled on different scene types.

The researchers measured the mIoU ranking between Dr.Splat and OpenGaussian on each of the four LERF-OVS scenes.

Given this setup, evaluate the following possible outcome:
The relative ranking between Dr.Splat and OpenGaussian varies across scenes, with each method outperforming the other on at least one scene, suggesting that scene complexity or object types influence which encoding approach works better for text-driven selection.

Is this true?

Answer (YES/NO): YES